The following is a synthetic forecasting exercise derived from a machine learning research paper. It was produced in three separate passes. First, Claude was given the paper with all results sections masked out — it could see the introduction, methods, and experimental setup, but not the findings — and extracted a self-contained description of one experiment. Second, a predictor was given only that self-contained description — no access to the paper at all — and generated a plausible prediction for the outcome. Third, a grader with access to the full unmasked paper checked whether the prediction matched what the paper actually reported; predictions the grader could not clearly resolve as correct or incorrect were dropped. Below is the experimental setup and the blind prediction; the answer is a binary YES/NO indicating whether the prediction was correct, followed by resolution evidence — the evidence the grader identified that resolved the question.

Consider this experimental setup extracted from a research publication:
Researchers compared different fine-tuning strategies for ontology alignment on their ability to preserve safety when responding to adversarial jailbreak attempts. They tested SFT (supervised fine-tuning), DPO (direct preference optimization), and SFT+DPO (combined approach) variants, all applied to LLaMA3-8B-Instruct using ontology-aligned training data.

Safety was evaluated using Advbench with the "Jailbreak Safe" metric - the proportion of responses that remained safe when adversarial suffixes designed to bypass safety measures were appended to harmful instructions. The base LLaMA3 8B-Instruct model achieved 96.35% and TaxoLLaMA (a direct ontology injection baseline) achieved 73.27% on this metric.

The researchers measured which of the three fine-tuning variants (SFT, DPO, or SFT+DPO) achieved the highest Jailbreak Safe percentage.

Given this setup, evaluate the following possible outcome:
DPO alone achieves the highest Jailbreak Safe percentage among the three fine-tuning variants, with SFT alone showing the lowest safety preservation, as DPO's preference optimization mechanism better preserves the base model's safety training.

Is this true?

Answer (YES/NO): NO